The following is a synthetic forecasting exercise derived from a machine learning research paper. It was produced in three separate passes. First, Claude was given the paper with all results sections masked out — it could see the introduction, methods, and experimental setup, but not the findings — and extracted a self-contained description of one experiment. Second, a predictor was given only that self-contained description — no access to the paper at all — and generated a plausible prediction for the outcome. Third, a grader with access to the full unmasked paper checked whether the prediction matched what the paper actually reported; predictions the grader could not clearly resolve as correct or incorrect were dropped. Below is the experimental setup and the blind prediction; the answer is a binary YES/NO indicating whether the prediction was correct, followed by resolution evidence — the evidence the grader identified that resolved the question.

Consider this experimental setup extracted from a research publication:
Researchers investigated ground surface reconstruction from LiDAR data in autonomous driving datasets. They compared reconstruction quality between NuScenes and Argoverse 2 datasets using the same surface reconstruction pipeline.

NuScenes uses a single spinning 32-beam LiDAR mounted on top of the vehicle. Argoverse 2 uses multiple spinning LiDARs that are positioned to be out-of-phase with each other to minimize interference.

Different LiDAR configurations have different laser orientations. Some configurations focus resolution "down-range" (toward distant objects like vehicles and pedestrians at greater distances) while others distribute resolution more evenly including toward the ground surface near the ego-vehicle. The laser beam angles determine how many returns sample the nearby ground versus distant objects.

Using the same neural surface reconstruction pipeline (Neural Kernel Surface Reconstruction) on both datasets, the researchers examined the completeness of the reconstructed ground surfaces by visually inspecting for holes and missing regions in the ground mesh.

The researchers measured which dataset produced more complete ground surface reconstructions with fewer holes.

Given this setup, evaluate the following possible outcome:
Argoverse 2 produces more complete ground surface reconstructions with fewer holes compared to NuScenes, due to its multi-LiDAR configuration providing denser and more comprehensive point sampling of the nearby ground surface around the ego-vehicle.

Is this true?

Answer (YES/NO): NO